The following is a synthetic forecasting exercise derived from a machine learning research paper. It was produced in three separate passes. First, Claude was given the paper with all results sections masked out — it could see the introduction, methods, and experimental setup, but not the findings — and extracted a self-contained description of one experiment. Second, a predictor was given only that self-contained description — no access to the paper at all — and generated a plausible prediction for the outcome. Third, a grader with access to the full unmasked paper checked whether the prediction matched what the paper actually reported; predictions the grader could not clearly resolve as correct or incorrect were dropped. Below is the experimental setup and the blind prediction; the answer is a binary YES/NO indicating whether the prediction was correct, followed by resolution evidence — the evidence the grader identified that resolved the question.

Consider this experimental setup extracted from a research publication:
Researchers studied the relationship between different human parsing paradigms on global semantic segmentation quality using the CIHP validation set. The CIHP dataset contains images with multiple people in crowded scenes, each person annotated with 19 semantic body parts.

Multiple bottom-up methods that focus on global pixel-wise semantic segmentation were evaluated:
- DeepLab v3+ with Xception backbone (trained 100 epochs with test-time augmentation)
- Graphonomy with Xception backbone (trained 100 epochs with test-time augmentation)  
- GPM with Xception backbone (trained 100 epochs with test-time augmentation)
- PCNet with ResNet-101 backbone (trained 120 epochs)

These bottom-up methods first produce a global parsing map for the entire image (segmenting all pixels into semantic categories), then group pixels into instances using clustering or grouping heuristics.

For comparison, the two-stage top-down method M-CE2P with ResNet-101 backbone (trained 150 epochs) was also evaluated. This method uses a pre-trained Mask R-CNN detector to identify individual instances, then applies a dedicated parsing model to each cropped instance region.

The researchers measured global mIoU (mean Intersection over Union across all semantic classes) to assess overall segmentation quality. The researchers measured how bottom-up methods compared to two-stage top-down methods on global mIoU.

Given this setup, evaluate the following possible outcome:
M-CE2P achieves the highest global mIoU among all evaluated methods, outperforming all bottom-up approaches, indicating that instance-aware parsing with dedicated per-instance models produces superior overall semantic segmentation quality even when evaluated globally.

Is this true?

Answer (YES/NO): YES